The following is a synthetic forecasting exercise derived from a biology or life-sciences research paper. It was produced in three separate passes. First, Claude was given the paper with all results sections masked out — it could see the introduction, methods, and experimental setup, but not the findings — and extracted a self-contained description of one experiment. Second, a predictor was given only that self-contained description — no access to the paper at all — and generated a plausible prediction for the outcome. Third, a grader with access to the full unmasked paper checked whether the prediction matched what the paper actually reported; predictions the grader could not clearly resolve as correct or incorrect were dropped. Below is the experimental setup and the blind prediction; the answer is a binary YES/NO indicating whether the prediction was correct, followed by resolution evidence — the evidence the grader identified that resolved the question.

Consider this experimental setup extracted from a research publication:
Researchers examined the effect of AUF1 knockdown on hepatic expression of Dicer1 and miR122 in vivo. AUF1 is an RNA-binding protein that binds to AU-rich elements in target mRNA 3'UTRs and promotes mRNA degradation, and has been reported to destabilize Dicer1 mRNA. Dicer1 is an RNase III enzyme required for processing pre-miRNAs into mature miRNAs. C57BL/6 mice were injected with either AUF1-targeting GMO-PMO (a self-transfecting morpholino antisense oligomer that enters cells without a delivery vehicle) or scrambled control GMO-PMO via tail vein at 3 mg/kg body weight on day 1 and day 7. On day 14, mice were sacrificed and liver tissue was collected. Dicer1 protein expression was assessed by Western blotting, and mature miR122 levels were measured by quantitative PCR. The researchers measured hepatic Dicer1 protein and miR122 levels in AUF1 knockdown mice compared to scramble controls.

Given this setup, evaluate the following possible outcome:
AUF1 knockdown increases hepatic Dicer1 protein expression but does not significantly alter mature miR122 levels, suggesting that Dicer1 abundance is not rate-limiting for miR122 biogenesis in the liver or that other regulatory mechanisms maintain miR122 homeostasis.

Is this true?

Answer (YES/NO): NO